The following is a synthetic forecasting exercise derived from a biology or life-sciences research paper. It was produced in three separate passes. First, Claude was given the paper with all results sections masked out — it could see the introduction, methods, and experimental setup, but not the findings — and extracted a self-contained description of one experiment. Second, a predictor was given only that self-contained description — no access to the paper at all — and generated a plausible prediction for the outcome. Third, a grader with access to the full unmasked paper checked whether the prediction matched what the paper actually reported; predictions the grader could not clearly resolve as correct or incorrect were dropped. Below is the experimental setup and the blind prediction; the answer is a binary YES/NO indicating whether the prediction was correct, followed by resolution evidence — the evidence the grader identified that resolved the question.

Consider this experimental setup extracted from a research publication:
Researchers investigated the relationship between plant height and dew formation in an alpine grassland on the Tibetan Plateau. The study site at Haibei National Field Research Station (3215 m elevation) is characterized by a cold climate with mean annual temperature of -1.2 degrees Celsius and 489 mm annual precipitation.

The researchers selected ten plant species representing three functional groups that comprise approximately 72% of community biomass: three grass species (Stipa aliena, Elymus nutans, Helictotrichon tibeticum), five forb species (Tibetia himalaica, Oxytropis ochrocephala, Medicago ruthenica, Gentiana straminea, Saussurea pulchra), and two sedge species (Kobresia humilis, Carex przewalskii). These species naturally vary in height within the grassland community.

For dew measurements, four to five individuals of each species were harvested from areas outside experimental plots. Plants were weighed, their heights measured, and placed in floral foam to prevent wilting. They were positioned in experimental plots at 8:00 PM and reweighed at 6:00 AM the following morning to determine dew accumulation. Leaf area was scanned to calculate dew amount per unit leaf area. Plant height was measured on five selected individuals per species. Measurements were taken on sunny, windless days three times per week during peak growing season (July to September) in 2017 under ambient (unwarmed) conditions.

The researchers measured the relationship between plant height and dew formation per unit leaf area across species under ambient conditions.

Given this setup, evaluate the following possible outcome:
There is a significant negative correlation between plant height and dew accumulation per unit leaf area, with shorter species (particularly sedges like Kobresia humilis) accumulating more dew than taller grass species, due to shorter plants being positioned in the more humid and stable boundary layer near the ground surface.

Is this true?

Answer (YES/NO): NO